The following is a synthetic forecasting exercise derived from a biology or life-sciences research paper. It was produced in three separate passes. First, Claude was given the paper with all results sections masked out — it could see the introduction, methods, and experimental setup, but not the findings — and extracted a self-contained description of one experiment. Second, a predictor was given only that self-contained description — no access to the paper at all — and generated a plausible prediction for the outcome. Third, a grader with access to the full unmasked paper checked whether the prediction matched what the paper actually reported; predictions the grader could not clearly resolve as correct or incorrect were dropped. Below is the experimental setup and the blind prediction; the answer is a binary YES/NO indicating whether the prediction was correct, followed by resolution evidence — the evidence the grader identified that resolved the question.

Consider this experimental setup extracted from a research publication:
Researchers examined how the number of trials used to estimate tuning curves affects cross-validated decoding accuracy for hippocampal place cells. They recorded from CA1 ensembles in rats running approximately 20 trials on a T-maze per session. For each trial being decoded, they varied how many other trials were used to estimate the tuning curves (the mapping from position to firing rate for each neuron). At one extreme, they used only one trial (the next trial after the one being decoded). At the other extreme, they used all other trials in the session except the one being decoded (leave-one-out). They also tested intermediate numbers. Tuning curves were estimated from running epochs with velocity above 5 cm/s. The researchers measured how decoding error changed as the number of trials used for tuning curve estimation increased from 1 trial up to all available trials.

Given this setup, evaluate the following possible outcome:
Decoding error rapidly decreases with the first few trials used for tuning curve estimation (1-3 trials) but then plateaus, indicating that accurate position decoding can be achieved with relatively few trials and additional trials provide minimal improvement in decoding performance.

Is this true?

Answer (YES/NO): NO